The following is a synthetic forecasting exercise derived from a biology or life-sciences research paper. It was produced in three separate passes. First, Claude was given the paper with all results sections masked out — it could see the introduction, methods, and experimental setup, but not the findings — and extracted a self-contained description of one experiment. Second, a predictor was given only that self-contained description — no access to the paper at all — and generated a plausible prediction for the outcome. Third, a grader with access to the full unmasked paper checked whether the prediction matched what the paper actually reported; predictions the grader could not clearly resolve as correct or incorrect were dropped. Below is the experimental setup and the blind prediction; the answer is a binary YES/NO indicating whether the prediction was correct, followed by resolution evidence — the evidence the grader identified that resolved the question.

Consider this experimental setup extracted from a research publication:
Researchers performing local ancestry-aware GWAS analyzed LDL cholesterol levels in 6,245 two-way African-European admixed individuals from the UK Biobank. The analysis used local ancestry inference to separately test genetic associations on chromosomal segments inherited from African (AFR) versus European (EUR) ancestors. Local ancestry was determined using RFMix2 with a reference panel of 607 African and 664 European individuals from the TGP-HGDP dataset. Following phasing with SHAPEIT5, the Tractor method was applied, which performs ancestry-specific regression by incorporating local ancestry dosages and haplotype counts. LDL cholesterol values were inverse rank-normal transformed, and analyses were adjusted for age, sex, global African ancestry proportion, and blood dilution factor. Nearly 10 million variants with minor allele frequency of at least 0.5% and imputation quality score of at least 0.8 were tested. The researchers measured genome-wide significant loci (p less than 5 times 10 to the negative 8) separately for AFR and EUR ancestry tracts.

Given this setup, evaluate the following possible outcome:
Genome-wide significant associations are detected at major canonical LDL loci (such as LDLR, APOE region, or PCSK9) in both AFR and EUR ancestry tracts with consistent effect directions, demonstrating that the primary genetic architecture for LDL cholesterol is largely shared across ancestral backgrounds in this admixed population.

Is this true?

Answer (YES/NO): NO